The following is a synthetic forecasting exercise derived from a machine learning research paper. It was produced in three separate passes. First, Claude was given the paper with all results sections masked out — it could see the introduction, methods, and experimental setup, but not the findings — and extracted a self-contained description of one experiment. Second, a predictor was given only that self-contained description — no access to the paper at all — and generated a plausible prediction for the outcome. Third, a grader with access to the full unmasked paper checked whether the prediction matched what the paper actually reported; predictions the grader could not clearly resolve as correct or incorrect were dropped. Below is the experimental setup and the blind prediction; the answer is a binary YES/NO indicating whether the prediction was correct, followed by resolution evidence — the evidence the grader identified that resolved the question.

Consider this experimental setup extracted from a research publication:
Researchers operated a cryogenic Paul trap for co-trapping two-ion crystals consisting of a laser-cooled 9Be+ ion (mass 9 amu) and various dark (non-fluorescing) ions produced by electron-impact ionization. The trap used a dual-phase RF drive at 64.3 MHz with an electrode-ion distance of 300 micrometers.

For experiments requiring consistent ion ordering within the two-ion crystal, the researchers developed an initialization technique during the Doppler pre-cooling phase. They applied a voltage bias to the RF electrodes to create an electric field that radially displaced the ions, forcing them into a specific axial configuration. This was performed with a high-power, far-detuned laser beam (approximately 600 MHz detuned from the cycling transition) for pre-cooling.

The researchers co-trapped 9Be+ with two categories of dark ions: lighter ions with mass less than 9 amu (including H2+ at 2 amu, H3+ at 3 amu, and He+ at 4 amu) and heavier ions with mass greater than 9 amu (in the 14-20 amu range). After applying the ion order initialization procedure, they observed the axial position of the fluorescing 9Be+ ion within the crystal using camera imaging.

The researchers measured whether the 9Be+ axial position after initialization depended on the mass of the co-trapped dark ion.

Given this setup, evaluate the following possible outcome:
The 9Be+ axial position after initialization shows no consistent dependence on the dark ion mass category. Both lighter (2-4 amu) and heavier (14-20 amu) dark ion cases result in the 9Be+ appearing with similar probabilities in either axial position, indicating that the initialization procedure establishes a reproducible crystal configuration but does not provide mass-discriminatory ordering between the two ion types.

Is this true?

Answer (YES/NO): NO